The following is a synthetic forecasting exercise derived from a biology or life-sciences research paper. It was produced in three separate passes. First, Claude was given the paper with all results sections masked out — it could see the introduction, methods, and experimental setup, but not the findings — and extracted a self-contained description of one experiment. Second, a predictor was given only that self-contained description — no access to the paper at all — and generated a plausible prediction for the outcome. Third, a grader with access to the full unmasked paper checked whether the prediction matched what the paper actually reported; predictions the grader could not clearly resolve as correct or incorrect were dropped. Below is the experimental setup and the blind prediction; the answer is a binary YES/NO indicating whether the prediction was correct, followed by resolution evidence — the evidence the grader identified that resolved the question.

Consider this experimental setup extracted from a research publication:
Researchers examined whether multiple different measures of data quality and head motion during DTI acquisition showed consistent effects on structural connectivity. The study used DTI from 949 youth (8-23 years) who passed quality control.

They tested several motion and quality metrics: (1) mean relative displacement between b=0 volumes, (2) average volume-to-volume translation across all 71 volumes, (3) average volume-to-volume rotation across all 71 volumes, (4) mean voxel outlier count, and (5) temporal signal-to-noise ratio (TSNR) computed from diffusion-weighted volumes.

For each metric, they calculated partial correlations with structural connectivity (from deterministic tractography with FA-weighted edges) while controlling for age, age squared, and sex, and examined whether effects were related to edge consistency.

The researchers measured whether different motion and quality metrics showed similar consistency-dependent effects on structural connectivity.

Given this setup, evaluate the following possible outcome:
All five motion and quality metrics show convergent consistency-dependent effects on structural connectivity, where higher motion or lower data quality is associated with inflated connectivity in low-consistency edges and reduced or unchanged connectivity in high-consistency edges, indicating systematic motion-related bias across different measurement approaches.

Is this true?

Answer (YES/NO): YES